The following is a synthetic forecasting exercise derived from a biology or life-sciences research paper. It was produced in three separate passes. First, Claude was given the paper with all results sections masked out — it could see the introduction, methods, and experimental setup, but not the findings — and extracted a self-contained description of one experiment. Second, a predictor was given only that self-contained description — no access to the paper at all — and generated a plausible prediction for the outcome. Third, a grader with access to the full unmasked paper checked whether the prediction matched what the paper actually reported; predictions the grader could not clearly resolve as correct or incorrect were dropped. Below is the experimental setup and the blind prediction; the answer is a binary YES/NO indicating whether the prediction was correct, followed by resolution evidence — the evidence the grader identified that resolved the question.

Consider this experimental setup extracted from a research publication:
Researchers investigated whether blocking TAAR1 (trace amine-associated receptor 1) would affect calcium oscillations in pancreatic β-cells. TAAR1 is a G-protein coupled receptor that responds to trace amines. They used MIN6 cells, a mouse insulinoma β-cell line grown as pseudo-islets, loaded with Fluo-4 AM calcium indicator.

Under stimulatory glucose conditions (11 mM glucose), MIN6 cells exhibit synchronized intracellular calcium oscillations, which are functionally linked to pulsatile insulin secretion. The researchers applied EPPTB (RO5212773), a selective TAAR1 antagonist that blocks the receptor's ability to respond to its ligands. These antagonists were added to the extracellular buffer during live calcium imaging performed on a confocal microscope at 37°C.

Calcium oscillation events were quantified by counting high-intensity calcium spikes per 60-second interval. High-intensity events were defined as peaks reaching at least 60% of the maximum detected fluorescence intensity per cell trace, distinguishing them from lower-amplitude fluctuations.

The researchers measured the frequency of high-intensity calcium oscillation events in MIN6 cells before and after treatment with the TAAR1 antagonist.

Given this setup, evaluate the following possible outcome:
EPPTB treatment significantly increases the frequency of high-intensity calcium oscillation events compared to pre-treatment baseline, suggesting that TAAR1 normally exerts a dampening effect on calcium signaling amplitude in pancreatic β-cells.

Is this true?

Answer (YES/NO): NO